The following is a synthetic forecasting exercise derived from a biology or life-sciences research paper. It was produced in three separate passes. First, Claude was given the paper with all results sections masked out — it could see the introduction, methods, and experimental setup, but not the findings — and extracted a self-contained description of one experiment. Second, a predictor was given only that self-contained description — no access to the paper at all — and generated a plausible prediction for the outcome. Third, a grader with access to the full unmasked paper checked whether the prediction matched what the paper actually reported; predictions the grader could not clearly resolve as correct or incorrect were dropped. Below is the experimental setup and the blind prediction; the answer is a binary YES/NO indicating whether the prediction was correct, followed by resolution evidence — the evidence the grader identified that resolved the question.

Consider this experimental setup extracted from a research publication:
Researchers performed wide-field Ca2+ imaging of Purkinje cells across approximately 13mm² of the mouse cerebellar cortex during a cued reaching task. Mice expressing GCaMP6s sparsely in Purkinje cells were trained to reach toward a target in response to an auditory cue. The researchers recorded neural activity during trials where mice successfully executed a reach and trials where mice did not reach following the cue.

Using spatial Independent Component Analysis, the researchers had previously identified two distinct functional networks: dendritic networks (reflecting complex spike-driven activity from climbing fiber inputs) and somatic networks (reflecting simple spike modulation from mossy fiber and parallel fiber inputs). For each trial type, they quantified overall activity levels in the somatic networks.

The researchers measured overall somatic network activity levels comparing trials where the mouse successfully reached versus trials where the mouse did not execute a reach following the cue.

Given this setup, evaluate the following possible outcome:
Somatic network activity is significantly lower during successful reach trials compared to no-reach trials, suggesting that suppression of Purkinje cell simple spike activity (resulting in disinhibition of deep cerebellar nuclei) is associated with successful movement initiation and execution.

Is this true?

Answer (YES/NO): NO